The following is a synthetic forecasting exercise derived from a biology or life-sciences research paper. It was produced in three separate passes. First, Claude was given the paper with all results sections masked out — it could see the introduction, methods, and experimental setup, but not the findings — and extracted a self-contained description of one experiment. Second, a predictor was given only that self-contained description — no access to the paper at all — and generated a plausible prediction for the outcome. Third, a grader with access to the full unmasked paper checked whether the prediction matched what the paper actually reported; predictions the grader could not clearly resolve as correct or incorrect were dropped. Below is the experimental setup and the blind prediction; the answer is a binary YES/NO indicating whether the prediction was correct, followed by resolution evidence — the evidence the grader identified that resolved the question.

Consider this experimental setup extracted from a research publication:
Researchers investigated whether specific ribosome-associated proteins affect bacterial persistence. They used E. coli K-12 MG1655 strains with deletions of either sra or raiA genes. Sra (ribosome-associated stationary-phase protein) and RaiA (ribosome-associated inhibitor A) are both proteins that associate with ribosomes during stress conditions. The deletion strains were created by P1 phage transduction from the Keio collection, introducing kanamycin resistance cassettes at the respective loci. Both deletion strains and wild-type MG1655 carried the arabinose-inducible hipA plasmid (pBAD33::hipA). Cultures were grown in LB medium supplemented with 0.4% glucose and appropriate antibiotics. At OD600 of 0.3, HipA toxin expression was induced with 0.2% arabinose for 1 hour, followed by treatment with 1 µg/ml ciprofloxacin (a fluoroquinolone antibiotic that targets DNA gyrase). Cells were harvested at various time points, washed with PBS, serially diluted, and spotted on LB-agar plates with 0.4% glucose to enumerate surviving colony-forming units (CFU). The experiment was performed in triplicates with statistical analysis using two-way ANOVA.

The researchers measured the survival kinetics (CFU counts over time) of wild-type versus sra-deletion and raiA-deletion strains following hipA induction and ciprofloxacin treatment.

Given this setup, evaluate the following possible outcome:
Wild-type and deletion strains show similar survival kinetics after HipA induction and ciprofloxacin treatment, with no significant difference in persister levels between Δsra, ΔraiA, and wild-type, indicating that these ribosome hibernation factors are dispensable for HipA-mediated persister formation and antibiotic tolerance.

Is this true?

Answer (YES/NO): NO